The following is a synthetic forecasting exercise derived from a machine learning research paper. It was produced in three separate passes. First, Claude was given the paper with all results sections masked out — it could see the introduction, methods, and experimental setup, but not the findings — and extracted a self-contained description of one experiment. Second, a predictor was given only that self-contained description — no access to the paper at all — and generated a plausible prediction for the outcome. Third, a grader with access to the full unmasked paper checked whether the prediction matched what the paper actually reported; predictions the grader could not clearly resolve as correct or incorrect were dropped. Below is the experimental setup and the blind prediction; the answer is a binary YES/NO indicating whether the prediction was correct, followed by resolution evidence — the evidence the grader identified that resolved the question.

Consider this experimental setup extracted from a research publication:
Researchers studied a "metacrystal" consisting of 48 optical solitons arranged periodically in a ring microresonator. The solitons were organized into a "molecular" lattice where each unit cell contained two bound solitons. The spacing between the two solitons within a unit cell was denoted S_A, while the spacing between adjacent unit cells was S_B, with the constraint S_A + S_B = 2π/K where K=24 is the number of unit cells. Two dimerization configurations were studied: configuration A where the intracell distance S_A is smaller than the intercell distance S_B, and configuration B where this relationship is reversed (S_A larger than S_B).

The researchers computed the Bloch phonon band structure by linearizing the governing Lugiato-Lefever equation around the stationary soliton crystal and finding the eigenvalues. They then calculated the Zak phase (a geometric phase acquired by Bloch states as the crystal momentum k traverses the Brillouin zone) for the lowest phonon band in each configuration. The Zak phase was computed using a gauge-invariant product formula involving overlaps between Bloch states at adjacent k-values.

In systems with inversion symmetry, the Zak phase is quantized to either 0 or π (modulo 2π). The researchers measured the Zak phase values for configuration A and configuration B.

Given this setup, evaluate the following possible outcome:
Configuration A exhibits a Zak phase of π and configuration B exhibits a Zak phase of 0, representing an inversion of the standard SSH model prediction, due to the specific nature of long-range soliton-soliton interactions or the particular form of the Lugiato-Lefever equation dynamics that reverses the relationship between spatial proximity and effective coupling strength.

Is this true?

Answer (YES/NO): YES